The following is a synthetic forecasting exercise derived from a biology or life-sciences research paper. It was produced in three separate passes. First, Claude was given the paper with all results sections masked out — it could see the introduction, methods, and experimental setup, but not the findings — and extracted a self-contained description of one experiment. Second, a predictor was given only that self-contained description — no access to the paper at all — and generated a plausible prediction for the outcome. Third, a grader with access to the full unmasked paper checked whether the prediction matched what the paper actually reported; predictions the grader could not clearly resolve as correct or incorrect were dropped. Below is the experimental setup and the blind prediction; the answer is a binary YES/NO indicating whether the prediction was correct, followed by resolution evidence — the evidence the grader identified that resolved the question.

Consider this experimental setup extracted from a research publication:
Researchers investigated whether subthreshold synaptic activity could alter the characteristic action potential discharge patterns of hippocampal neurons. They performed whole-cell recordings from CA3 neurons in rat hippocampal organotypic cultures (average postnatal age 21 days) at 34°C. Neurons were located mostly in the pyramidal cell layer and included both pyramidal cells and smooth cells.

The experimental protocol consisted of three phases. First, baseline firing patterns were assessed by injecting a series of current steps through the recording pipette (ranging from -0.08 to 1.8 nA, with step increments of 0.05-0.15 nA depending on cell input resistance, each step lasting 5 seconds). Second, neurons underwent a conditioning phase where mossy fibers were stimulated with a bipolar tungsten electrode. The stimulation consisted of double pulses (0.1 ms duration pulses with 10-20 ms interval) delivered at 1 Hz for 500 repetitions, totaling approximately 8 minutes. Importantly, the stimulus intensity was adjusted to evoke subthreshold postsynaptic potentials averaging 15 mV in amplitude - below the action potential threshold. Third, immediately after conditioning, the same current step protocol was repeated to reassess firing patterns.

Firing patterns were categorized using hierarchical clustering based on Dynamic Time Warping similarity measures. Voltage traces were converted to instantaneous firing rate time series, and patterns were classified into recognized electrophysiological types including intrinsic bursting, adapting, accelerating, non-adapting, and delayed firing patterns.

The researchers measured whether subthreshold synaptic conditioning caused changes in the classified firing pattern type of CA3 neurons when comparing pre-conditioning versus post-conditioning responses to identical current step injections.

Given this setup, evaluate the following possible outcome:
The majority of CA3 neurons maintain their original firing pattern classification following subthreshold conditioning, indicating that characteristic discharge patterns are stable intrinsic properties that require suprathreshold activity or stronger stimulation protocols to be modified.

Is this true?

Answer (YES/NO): NO